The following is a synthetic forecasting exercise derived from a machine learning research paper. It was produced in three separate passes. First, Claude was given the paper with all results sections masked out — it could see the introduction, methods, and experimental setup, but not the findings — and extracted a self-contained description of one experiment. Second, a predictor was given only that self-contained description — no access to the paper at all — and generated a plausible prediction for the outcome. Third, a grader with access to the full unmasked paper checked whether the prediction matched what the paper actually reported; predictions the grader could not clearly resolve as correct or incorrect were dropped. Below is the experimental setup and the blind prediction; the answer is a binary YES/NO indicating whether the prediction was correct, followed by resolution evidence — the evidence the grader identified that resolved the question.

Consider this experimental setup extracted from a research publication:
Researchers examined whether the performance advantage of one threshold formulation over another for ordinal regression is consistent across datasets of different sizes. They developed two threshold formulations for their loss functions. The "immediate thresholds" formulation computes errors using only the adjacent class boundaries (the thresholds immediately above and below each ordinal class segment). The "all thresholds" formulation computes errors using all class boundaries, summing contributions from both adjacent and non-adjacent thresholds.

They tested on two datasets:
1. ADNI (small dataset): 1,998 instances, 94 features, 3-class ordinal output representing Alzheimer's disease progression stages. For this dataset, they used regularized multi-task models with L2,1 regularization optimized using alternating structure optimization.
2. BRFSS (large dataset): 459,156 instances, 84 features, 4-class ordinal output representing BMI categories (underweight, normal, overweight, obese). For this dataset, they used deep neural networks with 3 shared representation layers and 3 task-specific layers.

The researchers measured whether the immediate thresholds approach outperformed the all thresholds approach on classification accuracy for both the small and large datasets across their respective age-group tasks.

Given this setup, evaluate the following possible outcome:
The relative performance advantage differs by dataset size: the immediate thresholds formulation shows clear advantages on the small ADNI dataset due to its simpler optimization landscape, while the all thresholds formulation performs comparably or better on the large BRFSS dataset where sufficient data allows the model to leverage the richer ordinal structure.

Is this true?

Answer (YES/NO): NO